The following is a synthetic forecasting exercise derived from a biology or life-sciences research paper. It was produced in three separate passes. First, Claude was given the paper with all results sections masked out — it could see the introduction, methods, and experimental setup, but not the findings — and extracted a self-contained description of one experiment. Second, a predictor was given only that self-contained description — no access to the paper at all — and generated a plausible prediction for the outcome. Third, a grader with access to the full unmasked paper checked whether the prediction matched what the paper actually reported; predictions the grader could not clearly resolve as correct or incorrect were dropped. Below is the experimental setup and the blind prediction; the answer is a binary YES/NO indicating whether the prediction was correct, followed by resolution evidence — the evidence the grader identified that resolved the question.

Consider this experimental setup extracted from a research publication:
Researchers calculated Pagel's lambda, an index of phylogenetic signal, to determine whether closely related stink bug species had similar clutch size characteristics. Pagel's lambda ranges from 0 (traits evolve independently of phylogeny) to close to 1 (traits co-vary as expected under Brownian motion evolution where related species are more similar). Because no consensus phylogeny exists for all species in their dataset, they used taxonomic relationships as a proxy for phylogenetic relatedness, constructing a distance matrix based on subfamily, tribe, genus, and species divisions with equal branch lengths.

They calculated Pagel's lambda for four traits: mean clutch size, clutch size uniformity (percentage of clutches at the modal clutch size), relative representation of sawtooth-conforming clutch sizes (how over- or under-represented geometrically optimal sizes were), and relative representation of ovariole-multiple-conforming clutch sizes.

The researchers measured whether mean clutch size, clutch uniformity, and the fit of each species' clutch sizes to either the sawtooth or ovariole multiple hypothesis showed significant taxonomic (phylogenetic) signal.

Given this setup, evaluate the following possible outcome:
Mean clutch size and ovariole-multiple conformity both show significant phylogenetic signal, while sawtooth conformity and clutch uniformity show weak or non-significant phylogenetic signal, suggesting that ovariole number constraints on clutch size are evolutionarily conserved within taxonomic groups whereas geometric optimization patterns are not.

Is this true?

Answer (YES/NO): NO